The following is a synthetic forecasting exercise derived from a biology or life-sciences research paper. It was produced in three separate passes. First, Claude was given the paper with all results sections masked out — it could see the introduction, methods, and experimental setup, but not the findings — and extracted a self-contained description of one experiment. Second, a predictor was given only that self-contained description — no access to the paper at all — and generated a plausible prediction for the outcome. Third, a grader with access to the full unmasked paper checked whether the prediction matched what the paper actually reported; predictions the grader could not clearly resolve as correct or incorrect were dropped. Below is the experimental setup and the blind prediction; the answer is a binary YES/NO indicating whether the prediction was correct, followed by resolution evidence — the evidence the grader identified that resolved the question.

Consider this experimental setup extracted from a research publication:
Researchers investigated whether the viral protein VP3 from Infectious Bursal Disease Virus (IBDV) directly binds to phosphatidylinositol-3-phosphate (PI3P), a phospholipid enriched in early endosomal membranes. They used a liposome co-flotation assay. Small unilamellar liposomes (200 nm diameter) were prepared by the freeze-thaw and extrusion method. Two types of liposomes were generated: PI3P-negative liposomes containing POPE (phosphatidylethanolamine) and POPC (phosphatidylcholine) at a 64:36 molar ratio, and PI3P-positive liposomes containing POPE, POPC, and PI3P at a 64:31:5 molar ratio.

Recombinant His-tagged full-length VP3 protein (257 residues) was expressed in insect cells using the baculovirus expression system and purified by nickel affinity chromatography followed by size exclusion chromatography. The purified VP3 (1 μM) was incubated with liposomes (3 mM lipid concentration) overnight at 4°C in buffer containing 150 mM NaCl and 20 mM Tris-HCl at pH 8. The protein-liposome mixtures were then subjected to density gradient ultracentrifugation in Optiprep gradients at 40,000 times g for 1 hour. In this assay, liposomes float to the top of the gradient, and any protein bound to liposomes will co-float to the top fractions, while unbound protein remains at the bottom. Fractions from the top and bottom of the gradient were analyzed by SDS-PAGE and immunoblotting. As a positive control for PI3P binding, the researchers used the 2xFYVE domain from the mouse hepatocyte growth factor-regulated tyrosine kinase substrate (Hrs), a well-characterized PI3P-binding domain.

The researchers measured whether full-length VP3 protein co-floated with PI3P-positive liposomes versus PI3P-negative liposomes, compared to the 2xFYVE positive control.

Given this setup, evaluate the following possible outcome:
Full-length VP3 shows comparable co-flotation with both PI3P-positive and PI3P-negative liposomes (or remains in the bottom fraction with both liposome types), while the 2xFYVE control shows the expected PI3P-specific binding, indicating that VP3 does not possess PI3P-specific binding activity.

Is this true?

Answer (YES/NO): NO